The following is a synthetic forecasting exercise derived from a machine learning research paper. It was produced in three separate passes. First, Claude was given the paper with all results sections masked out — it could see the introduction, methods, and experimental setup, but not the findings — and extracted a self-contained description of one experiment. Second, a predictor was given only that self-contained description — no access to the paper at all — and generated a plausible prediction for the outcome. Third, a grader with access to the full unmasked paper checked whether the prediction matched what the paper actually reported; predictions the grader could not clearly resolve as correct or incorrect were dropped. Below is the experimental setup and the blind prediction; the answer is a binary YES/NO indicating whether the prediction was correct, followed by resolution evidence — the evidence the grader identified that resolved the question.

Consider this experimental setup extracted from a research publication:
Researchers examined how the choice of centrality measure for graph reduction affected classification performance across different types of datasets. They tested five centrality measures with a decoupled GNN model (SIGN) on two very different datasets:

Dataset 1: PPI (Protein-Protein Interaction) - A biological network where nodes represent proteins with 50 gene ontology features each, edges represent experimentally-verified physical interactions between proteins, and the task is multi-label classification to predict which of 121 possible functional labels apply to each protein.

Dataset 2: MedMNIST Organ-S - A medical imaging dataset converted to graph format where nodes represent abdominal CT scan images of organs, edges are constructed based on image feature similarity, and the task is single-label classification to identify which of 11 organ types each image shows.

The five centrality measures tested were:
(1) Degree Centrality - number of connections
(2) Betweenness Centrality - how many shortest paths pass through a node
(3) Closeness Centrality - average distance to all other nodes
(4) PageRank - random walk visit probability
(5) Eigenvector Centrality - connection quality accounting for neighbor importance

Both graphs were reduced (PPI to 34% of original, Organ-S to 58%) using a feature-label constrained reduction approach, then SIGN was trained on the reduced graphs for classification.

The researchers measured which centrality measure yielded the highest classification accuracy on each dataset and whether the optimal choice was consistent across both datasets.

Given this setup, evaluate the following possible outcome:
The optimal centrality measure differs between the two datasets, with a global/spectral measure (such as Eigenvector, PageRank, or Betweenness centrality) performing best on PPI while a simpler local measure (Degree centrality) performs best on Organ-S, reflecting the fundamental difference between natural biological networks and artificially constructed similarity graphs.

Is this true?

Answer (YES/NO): YES